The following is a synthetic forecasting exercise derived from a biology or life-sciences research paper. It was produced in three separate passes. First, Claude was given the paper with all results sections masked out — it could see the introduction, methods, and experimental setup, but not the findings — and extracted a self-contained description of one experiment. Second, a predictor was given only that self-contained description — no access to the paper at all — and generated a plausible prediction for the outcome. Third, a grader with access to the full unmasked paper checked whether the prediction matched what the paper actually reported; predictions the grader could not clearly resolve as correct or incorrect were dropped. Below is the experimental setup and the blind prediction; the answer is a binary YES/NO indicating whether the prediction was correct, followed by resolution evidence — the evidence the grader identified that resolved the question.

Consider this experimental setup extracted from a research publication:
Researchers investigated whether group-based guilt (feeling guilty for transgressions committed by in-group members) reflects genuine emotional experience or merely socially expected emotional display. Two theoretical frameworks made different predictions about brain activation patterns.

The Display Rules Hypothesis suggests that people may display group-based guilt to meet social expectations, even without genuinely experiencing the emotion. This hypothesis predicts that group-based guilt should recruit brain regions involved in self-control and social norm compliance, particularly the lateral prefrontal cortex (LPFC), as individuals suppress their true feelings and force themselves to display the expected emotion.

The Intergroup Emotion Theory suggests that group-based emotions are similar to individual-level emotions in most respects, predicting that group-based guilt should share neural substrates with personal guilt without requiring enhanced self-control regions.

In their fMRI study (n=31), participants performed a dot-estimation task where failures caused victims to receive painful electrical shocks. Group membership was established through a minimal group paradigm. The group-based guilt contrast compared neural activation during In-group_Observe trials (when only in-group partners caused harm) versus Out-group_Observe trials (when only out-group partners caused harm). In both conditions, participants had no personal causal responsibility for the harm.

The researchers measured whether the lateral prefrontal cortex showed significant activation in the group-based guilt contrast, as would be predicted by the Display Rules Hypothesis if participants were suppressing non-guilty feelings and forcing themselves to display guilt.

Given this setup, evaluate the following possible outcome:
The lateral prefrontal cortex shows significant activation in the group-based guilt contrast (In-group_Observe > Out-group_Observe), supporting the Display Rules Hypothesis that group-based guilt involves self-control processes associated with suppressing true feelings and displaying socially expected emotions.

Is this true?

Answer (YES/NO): NO